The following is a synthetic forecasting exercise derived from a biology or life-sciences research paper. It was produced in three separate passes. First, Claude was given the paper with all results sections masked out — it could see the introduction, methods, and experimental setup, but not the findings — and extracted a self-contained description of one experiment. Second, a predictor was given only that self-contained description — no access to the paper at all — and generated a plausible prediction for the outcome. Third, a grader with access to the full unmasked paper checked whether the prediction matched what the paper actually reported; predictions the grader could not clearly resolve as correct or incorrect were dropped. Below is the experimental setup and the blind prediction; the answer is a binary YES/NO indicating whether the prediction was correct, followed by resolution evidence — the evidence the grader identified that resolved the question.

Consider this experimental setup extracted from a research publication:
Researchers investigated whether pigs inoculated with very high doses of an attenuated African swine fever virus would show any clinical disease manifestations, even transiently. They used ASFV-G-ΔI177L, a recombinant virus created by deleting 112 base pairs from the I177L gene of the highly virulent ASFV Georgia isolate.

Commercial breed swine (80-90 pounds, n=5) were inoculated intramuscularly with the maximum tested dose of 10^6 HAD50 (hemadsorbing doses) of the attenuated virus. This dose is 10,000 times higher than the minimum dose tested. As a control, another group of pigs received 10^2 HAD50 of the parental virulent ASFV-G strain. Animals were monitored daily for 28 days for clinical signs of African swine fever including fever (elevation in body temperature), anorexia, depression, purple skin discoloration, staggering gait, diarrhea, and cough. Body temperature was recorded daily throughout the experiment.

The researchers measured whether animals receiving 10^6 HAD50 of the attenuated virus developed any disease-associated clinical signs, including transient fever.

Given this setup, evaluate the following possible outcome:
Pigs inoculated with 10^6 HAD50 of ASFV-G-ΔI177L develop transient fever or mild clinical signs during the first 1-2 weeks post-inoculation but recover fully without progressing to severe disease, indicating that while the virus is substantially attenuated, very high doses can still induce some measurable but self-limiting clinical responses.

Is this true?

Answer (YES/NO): NO